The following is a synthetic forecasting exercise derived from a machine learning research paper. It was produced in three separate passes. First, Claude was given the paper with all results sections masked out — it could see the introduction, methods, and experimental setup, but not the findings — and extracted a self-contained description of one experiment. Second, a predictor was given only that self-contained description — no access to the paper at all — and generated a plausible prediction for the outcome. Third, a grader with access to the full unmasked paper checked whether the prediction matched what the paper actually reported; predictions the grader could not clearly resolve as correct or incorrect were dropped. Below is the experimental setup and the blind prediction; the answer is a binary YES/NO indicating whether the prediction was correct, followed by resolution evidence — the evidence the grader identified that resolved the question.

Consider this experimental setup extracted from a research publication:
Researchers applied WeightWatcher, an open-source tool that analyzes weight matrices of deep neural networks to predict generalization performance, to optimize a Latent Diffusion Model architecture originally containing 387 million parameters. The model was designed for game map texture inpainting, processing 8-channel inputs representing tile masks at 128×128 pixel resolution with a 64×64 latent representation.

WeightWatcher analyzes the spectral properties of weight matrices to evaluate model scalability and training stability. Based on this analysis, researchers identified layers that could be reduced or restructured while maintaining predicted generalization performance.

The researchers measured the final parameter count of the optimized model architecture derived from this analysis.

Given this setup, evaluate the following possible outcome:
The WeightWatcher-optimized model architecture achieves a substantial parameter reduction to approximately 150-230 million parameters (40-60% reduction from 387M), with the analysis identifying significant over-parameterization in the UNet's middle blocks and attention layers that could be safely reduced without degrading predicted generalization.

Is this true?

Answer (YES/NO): NO